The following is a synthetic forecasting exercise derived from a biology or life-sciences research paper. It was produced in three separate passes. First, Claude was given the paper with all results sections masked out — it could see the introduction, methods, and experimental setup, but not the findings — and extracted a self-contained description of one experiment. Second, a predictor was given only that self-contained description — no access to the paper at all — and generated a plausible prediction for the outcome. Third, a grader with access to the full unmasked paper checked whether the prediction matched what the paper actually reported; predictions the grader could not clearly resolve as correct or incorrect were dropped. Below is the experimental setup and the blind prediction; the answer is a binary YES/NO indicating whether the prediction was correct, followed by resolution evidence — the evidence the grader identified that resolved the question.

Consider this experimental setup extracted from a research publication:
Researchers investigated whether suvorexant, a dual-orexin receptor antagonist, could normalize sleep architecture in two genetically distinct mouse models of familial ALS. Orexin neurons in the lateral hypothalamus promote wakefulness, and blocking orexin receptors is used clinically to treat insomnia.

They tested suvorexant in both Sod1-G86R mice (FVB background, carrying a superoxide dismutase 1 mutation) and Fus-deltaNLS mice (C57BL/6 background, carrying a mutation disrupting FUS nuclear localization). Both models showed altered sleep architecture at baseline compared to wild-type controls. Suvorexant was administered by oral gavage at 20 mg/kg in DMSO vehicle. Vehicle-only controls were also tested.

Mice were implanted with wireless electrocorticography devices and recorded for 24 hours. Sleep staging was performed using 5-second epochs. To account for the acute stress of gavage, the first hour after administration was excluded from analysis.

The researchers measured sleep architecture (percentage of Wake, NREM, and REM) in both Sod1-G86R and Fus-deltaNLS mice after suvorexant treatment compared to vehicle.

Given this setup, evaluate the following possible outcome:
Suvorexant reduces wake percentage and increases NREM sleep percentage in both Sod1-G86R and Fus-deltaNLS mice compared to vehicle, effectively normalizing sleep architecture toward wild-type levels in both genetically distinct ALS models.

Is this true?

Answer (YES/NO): YES